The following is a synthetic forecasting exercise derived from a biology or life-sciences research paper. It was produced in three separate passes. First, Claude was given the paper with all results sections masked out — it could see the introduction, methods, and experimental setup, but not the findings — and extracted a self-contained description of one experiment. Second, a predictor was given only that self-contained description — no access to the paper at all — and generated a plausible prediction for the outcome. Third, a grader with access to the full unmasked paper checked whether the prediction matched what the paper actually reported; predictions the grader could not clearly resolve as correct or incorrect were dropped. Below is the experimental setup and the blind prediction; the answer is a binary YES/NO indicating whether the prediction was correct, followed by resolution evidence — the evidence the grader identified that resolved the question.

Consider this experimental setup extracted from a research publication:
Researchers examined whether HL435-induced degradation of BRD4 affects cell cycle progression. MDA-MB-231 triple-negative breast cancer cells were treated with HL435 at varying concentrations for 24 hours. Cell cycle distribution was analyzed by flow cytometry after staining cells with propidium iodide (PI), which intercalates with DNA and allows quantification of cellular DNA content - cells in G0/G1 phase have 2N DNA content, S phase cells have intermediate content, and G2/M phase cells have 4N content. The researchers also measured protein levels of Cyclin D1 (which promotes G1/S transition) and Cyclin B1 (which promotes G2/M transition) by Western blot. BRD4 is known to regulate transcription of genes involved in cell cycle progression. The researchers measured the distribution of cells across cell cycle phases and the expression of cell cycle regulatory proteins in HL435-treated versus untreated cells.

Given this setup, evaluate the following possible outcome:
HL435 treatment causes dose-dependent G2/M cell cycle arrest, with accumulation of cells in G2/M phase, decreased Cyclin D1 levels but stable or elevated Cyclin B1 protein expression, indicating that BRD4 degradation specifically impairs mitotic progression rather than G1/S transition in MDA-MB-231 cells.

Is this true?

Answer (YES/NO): NO